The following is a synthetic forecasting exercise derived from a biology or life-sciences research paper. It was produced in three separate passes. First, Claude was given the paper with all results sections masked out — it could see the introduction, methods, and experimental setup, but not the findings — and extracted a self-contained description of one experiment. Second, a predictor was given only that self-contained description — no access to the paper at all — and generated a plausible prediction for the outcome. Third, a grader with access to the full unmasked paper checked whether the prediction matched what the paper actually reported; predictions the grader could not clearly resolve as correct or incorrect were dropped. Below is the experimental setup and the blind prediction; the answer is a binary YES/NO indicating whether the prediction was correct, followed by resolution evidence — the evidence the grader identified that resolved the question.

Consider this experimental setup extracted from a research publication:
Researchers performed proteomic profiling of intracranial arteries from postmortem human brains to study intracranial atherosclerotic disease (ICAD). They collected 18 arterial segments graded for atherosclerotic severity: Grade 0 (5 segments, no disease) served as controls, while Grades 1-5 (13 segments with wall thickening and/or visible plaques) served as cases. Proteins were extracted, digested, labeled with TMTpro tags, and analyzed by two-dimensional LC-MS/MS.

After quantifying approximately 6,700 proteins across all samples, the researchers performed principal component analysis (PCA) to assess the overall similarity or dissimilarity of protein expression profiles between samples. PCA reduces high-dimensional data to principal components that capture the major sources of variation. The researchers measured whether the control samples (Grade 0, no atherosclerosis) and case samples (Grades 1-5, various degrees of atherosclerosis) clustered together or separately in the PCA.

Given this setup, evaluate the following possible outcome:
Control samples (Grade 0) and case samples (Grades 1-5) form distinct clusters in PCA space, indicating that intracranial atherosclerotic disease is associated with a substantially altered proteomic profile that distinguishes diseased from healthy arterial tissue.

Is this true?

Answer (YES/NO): YES